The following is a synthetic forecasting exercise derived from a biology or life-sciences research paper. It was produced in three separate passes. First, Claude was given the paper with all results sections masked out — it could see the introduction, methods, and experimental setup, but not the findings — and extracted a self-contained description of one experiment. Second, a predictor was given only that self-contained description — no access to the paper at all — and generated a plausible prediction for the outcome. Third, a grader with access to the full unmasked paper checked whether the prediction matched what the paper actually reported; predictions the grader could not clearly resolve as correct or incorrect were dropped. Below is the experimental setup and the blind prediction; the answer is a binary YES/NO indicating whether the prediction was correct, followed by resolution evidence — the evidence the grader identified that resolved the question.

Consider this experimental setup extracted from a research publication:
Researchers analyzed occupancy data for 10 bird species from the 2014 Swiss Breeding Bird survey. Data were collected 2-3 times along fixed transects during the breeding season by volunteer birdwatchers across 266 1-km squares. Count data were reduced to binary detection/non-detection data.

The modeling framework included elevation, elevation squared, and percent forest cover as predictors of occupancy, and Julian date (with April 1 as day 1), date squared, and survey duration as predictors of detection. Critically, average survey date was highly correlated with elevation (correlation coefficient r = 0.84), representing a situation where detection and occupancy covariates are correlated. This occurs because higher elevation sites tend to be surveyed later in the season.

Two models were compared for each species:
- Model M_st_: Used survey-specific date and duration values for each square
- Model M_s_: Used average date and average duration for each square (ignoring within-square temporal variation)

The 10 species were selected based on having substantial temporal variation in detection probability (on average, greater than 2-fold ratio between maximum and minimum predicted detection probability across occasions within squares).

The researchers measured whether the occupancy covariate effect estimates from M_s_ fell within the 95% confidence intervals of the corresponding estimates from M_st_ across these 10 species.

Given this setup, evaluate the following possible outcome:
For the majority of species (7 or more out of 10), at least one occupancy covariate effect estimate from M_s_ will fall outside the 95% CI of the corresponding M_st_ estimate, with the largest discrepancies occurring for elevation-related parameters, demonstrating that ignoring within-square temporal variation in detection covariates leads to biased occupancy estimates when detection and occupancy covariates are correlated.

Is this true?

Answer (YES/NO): NO